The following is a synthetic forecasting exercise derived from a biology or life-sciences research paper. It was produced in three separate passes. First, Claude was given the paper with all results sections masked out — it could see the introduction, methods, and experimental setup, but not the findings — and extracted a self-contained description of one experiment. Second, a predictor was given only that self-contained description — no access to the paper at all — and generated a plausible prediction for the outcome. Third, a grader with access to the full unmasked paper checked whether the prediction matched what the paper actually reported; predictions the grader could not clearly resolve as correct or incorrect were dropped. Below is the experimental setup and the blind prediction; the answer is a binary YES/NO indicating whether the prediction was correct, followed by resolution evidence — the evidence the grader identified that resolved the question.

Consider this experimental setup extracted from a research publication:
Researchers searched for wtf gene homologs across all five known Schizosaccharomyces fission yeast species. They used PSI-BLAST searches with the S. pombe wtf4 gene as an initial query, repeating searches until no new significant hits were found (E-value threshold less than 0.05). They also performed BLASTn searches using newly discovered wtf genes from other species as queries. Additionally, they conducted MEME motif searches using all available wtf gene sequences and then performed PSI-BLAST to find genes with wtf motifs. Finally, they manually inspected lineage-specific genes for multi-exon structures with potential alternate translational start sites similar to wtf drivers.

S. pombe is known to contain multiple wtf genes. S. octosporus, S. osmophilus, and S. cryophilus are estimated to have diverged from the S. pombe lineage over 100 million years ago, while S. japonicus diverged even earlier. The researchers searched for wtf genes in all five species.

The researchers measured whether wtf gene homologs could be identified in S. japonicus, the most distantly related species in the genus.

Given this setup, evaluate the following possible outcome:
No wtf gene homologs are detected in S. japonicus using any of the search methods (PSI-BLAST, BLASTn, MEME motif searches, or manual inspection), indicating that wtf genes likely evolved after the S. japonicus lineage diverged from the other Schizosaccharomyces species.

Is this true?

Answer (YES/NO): NO